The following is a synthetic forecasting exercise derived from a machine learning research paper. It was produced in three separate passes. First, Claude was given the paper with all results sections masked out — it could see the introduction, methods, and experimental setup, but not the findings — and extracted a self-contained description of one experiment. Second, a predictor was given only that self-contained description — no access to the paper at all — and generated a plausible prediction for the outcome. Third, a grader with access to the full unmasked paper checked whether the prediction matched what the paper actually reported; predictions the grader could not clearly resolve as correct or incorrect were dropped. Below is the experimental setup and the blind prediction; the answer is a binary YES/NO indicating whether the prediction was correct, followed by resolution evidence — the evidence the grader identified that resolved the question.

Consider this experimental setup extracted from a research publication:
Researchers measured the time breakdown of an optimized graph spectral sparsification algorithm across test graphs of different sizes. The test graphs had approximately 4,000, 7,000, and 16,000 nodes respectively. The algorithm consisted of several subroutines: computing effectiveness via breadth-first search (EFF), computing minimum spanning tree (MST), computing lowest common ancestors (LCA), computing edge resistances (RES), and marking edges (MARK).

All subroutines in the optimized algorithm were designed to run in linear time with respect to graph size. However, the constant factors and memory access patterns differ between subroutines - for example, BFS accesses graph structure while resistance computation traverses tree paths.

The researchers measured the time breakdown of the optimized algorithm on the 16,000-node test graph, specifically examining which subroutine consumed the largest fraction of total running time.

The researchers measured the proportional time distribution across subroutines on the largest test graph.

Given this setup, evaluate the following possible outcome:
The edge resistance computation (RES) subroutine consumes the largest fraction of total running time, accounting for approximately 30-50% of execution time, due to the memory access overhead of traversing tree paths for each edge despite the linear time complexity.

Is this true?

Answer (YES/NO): NO